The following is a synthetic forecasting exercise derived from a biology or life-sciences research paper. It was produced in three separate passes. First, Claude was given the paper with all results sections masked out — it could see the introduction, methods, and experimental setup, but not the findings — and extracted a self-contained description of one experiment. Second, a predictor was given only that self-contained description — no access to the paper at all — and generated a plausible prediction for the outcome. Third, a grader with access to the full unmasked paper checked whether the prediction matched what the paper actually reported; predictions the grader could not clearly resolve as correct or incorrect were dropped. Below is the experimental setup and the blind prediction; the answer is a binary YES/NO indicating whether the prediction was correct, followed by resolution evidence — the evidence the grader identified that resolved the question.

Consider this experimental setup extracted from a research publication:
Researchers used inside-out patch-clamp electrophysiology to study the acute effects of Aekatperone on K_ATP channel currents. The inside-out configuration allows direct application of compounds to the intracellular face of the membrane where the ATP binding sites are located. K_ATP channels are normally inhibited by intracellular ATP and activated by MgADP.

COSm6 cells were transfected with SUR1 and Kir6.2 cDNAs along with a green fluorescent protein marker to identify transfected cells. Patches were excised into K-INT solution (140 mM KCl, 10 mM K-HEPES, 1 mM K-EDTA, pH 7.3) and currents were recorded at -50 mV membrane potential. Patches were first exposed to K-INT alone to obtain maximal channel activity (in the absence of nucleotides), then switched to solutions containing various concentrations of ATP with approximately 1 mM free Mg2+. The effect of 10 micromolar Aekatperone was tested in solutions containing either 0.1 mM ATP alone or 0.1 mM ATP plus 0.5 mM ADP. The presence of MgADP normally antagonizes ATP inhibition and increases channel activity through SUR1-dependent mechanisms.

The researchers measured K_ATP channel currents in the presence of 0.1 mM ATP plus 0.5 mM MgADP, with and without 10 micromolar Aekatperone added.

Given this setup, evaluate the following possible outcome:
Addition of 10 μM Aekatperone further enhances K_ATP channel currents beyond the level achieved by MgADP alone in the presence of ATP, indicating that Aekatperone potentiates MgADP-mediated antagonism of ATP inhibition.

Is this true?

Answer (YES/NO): NO